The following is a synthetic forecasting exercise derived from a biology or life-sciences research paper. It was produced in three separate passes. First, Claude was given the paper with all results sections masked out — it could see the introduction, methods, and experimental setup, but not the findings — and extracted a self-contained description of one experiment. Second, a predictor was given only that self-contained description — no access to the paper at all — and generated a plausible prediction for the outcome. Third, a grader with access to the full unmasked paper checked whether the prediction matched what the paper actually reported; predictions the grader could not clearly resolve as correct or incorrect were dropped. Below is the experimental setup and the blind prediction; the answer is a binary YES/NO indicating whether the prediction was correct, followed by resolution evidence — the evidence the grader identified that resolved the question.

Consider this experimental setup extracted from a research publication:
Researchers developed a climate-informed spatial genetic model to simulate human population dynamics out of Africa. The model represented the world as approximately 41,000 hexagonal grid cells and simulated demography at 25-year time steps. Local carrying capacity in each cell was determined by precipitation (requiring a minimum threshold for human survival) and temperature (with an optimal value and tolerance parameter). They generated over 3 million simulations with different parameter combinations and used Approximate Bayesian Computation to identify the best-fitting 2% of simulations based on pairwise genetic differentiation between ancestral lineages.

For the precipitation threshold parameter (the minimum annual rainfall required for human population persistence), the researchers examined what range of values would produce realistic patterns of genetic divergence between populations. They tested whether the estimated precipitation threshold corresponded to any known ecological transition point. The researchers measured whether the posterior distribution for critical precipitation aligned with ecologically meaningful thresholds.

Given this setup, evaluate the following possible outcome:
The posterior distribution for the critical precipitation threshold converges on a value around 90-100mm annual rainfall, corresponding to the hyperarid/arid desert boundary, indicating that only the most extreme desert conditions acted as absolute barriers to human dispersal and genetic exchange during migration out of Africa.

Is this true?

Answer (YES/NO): NO